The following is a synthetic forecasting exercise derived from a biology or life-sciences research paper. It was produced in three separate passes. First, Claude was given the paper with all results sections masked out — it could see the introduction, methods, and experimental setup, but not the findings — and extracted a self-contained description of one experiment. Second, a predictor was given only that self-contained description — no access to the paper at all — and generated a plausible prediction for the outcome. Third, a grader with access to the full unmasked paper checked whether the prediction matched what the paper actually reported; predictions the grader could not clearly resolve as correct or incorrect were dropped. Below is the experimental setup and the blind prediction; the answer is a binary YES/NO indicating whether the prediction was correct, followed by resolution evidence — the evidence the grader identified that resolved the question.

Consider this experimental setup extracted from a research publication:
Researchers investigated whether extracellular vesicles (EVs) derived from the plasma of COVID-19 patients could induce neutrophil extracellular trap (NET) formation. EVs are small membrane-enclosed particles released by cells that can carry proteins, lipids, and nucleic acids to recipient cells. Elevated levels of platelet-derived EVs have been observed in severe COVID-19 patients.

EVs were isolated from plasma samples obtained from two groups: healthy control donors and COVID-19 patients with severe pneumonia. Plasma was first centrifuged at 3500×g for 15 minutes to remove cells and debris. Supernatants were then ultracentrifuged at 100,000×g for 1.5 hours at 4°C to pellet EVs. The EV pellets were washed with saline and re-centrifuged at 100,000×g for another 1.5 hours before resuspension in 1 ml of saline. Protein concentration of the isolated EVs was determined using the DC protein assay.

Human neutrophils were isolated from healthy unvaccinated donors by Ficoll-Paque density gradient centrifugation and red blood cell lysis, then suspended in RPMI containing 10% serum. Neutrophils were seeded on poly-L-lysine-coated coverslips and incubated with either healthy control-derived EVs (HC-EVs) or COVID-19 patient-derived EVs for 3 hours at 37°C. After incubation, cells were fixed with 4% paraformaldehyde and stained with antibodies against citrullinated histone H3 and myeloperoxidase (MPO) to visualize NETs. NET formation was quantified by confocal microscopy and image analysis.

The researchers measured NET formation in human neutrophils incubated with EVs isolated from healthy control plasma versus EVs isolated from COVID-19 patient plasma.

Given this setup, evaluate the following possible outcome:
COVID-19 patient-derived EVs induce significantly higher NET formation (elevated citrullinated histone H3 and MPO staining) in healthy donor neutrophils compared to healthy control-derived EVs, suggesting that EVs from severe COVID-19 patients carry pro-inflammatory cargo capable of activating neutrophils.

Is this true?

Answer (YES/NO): YES